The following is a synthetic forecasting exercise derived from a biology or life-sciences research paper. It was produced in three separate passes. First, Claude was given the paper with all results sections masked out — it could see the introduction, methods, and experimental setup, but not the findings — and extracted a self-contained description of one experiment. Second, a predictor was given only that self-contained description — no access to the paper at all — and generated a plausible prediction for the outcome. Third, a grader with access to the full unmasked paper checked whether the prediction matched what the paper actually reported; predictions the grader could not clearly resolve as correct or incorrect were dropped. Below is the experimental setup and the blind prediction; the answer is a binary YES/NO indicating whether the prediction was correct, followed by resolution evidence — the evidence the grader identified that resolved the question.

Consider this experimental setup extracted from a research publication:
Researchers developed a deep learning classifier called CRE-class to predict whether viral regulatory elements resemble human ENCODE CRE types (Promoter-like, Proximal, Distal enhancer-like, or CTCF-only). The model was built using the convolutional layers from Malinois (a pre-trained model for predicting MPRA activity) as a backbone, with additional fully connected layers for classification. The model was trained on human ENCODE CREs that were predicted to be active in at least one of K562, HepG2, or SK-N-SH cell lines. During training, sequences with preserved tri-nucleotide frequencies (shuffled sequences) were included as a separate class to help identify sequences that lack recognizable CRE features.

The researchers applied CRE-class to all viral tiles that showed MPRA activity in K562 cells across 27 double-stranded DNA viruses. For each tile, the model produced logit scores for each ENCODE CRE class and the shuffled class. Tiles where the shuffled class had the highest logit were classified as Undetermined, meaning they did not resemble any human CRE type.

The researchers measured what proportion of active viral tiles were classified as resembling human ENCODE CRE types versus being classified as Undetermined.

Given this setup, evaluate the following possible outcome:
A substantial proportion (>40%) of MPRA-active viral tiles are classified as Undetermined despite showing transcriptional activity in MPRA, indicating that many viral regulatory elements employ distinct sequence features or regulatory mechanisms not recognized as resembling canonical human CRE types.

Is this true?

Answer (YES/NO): YES